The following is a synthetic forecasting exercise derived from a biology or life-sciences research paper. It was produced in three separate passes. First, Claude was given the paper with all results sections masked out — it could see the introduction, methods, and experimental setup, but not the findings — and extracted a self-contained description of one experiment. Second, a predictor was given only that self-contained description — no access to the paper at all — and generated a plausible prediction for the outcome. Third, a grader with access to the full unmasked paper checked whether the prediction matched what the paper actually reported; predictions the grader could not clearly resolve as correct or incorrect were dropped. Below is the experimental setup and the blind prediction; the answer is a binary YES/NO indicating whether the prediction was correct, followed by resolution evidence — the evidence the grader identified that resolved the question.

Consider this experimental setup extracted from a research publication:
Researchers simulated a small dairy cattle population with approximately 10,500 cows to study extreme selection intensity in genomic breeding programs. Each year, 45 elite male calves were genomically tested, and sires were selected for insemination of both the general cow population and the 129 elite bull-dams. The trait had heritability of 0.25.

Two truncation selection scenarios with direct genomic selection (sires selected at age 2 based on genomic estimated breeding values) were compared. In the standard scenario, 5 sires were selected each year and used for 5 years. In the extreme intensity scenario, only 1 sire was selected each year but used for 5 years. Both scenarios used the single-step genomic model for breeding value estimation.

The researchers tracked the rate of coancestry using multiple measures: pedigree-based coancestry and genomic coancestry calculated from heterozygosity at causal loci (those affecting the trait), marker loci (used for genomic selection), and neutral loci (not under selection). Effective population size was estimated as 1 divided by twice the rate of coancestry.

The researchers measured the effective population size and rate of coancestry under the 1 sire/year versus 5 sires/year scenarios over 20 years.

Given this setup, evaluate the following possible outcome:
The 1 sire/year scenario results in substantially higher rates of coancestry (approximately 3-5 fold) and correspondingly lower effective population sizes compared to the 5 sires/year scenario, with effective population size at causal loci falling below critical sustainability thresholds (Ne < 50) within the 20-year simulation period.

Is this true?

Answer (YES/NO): NO